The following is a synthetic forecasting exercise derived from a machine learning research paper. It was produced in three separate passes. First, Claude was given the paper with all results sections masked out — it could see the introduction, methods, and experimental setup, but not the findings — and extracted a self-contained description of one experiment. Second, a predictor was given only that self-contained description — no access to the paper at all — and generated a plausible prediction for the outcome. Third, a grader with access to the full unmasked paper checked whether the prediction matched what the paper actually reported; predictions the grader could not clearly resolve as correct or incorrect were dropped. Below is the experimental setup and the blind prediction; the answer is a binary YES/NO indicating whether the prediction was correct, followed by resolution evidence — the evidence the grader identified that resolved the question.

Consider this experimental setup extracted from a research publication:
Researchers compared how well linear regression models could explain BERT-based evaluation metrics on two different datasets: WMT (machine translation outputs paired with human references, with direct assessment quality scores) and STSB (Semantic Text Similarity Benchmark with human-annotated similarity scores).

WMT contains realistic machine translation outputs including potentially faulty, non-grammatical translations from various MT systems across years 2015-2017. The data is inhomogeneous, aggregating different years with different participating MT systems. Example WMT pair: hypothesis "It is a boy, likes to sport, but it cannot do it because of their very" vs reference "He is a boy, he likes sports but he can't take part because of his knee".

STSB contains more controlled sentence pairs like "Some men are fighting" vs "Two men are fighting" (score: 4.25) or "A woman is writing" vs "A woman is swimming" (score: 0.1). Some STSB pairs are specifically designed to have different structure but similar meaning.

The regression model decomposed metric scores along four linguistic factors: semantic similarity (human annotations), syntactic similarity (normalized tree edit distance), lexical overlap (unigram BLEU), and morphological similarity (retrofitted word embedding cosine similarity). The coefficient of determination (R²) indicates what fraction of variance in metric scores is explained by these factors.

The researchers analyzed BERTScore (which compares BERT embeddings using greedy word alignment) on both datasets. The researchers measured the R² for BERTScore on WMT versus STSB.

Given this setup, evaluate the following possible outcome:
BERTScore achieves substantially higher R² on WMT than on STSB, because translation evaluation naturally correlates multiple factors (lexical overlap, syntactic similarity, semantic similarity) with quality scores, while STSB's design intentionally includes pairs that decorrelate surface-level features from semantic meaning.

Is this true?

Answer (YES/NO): NO